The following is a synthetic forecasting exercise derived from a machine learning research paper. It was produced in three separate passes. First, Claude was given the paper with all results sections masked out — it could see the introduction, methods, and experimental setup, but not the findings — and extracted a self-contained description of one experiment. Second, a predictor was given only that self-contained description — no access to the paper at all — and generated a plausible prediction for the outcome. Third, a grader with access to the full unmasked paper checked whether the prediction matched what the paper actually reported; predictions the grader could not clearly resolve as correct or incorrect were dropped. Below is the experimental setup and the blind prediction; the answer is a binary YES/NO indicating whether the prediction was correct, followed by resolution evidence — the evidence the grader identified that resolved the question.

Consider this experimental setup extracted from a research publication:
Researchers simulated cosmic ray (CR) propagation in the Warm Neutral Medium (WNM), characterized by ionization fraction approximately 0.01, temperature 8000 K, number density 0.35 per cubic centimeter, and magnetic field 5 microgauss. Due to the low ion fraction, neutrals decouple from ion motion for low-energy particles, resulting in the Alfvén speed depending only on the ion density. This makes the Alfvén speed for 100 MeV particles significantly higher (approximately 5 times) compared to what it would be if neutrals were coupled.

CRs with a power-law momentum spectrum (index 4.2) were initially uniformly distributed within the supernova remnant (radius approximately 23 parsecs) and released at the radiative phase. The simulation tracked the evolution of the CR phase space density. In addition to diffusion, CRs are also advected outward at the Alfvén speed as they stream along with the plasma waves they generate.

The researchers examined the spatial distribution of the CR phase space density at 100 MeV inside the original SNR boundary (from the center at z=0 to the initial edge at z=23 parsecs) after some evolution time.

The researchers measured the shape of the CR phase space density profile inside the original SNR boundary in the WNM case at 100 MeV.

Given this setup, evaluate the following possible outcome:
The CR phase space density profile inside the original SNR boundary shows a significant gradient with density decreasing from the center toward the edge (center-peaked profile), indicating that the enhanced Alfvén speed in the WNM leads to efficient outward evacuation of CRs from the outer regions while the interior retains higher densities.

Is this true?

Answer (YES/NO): NO